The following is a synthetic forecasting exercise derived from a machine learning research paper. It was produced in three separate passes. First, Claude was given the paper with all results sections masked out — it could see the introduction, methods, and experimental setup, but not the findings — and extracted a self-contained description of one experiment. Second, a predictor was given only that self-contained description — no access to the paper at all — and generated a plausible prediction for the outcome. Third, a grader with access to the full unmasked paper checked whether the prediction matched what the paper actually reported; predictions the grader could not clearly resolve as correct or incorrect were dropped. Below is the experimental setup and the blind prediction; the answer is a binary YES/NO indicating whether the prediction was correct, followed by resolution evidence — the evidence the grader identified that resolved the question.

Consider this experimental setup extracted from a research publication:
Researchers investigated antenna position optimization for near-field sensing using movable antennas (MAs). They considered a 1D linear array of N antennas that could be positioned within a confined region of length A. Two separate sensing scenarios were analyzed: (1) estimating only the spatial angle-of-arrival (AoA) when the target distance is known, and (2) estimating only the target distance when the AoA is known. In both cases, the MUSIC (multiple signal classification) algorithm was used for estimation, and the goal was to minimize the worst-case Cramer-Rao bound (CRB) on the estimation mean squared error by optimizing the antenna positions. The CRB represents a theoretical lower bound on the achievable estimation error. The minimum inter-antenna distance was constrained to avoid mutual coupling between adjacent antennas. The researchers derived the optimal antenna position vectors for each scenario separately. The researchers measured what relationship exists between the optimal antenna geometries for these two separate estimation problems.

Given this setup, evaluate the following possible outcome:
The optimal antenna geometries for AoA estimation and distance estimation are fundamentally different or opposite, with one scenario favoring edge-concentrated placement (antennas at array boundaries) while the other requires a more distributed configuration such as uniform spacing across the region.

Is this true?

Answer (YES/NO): NO